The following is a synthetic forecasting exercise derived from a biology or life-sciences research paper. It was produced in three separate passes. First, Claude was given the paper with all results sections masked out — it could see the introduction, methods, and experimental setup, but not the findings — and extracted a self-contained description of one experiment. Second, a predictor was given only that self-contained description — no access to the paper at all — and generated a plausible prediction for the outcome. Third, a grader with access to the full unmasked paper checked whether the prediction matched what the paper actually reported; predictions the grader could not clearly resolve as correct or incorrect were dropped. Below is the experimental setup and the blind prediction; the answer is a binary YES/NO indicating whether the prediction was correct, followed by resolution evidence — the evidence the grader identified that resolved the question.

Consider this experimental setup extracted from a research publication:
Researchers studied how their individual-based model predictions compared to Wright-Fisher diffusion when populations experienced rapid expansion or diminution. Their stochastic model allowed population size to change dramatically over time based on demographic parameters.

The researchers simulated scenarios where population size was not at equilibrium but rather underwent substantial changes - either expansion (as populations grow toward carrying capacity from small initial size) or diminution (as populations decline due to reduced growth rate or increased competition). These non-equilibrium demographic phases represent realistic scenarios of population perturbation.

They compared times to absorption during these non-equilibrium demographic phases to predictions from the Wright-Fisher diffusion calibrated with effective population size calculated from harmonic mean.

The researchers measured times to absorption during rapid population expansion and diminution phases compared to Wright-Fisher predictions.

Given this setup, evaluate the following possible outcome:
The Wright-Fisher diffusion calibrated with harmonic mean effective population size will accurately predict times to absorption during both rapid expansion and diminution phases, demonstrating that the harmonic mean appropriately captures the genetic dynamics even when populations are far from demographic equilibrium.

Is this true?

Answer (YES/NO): NO